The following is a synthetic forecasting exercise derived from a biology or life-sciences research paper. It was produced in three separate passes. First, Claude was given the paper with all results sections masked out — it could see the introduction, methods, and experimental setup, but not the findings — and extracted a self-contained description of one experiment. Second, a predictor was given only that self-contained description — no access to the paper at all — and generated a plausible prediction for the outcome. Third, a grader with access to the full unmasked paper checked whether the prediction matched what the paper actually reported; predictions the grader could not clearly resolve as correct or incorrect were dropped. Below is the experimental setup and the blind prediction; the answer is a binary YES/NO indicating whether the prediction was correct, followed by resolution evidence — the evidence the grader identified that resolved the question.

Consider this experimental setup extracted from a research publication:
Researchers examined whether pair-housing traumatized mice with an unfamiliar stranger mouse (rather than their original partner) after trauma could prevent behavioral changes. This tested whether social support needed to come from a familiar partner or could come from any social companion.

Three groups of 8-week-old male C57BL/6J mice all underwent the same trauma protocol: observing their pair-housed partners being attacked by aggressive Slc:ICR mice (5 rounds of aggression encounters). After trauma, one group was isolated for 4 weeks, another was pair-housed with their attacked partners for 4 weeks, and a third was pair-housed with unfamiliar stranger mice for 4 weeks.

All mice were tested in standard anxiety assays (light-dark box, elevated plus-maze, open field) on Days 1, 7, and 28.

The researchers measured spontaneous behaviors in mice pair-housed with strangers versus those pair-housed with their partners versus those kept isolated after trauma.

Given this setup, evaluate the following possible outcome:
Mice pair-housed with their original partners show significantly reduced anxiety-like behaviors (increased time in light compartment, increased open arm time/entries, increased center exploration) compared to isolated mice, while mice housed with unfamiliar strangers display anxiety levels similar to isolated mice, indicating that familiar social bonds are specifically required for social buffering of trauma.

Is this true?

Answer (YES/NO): NO